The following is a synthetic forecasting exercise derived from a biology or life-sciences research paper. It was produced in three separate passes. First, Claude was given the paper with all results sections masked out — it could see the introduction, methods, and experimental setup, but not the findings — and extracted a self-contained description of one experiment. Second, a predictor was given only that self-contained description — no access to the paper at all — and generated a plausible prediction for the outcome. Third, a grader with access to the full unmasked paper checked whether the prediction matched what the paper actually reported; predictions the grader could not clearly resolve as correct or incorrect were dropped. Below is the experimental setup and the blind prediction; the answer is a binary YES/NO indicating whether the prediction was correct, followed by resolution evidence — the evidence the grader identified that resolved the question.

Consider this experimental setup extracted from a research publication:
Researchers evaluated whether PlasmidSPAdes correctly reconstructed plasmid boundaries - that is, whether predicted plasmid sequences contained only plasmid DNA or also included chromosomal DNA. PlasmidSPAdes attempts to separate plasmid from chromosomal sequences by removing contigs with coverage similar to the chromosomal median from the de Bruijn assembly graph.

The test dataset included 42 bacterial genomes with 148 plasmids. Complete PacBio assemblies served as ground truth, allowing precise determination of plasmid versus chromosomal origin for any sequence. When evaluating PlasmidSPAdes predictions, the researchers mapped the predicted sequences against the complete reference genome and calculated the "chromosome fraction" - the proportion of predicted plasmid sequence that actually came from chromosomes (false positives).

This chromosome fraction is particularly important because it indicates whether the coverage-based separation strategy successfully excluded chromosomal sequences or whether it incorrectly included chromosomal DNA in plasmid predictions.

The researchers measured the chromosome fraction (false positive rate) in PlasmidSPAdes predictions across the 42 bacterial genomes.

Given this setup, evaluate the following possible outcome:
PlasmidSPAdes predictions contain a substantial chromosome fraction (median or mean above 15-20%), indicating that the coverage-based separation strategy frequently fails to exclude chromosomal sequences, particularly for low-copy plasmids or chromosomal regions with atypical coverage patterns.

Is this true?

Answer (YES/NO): YES